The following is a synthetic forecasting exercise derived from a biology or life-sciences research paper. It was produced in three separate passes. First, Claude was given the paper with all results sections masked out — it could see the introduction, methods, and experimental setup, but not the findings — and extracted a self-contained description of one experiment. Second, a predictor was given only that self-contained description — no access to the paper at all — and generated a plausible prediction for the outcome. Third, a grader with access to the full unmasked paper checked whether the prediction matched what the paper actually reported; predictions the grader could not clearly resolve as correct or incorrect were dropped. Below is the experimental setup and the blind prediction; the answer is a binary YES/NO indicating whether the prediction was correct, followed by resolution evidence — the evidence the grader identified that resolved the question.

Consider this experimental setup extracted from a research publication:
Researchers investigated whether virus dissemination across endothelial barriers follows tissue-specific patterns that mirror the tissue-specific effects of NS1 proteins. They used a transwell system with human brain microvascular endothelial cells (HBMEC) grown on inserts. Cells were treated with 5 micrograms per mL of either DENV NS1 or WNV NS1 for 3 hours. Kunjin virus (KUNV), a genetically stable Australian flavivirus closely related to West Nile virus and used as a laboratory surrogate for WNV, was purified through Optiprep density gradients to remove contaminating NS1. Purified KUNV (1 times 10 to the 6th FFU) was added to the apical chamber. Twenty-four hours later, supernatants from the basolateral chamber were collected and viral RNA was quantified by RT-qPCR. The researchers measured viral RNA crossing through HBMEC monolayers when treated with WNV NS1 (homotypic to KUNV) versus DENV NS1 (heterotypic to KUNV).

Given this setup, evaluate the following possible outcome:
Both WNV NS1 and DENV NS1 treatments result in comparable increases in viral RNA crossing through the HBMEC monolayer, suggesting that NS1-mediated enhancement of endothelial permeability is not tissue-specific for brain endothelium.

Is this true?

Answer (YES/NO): NO